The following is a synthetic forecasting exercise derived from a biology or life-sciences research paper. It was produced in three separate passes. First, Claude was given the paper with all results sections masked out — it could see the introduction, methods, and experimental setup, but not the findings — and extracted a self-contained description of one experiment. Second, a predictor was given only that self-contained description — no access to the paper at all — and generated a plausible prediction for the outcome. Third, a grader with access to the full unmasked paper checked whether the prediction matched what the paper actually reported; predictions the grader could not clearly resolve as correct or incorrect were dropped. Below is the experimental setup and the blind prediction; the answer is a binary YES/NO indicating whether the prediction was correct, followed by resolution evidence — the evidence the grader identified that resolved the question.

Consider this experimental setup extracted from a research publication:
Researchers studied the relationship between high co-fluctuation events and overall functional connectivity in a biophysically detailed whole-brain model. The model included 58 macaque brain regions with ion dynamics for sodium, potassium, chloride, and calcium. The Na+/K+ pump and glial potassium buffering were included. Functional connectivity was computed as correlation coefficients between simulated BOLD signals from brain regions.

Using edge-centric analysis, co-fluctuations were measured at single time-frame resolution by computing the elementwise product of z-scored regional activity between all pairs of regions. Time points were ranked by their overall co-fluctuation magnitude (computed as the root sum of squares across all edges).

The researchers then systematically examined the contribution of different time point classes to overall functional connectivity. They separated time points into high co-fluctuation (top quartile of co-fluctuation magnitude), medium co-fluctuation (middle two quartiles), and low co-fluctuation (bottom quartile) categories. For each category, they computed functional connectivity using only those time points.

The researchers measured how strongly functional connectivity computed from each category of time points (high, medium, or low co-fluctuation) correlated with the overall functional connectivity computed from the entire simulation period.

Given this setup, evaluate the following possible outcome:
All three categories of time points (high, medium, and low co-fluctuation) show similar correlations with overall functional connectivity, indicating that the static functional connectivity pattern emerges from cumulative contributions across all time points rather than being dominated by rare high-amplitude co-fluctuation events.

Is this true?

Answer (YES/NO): NO